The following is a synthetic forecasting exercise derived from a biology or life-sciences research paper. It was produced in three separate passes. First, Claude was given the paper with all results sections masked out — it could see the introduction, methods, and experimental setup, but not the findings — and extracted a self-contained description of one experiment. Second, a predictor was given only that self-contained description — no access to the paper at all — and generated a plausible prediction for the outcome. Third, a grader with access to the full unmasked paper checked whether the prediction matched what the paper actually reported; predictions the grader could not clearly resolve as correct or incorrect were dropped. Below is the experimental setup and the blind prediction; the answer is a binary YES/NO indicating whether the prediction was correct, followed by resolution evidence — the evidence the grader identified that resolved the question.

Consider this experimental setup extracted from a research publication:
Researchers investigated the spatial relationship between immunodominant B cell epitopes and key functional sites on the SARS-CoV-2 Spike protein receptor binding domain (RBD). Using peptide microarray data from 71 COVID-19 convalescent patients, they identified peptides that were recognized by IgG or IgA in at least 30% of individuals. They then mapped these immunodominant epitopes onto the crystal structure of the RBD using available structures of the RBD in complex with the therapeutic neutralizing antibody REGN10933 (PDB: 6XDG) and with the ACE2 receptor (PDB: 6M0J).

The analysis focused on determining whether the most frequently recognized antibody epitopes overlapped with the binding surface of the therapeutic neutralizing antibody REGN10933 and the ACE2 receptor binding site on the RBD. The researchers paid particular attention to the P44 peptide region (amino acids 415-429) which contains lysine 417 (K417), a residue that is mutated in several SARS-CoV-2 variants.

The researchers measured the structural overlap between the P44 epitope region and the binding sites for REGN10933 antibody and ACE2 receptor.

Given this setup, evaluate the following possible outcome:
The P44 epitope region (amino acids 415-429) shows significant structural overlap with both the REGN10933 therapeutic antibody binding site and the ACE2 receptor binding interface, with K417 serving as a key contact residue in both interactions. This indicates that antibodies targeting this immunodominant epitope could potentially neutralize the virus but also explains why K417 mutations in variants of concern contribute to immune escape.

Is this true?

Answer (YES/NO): NO